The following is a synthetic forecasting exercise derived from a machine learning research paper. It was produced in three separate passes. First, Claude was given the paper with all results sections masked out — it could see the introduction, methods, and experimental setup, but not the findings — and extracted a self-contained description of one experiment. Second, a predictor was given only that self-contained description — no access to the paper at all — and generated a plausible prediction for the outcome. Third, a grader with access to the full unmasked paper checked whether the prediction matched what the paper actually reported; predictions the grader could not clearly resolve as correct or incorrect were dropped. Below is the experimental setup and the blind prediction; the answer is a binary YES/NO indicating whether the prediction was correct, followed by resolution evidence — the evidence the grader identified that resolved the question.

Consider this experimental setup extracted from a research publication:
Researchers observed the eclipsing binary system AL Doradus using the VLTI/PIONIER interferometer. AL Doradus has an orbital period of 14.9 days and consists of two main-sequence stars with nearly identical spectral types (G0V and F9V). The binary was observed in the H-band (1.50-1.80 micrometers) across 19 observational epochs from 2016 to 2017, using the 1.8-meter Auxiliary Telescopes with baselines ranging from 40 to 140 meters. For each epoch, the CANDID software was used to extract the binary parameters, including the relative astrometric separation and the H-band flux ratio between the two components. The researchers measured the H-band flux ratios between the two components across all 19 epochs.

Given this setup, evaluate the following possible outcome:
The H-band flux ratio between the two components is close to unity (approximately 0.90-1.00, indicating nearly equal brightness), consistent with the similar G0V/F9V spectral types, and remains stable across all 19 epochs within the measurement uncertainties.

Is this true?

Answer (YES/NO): YES